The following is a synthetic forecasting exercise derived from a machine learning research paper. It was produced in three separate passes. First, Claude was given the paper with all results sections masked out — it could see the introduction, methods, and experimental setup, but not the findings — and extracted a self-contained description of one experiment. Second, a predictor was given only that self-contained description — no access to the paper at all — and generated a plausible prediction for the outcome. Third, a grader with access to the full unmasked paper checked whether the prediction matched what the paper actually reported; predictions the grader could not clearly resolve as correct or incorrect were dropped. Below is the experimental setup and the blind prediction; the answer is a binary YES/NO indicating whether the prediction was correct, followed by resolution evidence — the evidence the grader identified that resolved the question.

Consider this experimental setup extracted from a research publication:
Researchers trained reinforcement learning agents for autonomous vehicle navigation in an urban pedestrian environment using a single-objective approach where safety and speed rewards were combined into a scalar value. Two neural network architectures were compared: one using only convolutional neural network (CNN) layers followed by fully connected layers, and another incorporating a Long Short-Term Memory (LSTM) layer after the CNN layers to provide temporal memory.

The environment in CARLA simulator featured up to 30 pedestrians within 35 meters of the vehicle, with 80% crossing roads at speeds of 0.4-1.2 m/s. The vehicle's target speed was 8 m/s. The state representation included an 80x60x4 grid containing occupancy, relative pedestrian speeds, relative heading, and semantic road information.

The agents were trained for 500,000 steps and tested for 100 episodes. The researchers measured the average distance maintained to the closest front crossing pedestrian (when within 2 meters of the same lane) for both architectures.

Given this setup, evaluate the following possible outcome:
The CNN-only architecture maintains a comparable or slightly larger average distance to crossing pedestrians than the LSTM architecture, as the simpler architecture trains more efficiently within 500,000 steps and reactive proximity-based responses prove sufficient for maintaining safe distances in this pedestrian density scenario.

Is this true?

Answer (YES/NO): NO